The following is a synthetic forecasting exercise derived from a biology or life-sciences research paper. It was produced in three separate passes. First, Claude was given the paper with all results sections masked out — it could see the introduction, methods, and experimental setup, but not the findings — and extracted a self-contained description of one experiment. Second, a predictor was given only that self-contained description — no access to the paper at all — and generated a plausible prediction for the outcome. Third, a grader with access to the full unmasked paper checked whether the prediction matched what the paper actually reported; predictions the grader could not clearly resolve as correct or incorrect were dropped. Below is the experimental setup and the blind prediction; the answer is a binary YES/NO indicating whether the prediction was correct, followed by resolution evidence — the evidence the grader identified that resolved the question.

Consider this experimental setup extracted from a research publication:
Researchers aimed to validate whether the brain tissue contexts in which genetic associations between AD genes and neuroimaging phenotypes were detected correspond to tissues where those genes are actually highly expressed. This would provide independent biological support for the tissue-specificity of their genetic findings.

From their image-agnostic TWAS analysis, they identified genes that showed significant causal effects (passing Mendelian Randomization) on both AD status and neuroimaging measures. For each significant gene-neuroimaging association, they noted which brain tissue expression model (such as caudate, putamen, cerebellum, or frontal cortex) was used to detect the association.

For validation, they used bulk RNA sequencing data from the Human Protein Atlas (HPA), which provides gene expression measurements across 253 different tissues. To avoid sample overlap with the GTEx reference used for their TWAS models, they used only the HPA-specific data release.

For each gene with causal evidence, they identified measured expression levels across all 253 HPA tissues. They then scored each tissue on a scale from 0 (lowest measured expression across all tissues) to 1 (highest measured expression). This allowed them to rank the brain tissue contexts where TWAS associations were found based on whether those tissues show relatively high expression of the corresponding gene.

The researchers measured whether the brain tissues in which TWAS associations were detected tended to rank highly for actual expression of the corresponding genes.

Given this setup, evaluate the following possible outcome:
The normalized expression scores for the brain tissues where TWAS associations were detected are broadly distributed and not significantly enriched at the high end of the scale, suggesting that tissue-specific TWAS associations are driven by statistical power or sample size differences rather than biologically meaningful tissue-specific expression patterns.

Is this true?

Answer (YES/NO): NO